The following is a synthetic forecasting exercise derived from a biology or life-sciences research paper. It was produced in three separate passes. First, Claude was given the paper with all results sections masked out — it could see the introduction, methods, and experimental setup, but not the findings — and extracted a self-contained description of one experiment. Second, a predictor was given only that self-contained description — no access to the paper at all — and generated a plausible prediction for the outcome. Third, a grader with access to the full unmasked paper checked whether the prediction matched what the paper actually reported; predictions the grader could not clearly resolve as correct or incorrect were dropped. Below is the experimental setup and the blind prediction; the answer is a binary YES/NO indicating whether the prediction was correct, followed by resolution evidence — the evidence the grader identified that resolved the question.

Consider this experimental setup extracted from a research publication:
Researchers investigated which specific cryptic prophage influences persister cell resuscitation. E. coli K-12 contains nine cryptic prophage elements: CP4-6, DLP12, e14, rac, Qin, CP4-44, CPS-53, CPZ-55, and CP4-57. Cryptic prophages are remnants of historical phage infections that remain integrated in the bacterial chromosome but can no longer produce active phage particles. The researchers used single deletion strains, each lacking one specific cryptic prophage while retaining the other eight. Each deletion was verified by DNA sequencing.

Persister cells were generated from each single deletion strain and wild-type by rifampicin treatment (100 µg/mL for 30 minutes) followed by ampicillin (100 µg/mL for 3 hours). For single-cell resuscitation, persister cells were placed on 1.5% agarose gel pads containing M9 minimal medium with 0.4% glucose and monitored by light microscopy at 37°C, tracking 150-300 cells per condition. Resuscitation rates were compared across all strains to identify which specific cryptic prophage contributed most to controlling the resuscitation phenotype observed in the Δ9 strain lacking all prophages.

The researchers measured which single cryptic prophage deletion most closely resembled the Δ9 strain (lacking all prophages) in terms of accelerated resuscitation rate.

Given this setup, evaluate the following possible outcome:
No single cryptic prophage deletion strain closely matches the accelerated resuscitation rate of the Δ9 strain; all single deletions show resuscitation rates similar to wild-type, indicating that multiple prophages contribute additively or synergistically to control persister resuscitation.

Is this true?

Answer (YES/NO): NO